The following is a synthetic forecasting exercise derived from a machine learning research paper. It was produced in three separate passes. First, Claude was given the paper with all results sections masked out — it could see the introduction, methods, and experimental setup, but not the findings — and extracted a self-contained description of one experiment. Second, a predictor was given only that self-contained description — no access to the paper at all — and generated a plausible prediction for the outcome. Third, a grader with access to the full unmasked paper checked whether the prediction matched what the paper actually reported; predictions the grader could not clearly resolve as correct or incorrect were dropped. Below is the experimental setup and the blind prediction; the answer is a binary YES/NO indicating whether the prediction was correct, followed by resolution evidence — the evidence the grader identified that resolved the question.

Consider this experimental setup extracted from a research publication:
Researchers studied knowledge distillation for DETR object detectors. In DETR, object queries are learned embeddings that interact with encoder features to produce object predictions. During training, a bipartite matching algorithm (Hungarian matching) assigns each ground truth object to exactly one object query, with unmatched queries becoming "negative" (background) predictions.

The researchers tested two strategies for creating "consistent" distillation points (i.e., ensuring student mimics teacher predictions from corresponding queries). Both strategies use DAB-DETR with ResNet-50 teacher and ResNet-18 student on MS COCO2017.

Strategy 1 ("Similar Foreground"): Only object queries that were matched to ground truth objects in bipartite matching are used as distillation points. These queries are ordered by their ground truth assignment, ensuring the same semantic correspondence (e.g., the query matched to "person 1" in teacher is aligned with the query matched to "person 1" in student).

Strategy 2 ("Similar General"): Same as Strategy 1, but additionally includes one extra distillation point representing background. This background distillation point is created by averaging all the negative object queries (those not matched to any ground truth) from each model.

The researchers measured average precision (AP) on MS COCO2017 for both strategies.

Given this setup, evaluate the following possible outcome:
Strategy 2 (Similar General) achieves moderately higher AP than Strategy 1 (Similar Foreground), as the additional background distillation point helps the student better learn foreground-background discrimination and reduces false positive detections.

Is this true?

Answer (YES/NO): NO